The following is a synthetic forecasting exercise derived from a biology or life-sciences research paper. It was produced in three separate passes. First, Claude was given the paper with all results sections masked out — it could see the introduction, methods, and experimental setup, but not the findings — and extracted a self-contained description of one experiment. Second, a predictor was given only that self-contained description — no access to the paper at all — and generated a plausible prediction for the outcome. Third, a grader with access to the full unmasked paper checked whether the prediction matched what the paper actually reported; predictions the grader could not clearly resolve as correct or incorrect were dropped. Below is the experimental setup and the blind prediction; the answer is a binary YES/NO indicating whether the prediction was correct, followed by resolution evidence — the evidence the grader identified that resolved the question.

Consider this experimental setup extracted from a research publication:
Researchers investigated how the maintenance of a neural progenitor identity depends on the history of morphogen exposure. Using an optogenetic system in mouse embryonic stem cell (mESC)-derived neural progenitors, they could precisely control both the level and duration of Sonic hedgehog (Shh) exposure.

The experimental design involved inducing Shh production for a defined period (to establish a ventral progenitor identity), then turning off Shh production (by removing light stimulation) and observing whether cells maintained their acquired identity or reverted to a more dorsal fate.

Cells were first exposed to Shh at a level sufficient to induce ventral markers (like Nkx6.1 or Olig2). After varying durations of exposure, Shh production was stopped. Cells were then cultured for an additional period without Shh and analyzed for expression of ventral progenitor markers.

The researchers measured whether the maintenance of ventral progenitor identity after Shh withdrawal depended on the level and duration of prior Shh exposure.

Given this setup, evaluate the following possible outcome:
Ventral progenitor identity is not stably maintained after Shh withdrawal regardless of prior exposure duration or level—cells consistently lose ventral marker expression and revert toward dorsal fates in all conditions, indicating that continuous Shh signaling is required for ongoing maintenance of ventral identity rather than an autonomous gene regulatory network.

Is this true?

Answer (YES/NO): NO